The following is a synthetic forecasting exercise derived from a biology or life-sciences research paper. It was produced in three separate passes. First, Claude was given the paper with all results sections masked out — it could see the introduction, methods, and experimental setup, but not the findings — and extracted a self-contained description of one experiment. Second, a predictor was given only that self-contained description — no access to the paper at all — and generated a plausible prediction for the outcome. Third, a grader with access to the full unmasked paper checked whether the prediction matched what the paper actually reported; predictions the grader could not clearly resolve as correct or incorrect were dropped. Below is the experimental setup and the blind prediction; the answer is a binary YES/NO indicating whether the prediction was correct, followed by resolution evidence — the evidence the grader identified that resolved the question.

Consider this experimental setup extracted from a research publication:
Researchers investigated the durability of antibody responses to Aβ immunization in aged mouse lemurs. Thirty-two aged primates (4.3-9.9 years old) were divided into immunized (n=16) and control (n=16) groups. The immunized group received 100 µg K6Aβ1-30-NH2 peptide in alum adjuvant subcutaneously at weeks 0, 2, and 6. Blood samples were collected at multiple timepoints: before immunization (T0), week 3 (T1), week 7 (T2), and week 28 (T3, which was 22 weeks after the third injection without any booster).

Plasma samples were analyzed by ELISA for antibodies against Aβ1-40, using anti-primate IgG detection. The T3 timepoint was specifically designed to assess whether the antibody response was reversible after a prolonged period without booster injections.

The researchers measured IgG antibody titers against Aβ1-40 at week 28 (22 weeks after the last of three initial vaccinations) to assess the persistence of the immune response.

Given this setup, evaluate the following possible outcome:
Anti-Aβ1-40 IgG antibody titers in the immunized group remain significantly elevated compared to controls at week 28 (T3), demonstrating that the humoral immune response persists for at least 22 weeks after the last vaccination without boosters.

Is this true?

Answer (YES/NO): NO